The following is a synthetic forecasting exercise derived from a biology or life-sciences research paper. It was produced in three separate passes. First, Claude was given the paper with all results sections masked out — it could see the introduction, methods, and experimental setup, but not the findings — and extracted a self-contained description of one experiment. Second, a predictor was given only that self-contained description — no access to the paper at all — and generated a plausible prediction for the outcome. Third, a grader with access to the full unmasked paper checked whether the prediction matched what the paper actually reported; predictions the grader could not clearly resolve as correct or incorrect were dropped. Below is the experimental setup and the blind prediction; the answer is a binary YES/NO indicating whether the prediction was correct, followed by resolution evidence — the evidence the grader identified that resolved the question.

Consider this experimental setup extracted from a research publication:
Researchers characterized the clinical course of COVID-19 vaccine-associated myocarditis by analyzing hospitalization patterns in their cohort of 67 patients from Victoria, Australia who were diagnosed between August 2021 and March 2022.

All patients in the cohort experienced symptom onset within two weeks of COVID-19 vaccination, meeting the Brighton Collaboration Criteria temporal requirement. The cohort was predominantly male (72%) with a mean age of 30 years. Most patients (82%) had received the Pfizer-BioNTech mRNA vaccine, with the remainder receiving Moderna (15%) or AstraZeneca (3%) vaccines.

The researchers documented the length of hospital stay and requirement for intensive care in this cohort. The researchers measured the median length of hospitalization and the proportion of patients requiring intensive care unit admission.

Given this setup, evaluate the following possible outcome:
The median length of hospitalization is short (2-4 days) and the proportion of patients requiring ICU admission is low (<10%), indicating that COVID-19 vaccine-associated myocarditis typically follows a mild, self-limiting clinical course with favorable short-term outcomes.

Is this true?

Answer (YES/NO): YES